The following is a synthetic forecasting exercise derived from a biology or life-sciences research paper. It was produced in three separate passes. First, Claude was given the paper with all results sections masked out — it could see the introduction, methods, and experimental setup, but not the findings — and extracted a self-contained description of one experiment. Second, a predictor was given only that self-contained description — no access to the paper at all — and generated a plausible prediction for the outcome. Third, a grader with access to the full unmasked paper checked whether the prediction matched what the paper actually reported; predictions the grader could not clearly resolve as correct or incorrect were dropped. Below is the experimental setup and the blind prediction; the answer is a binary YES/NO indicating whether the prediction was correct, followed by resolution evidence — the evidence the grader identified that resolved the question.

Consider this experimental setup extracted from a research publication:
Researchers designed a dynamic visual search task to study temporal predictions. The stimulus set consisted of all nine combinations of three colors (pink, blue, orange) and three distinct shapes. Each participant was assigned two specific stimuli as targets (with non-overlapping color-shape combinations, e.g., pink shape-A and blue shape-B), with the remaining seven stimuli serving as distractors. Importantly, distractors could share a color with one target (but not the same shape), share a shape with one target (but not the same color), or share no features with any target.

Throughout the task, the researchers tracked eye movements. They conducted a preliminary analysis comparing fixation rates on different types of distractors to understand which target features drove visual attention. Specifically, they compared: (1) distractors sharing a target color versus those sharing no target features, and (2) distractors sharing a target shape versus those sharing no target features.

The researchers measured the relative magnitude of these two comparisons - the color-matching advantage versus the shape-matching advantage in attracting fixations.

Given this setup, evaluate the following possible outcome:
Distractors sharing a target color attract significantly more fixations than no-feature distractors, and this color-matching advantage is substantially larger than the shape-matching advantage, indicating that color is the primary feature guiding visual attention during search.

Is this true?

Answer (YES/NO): YES